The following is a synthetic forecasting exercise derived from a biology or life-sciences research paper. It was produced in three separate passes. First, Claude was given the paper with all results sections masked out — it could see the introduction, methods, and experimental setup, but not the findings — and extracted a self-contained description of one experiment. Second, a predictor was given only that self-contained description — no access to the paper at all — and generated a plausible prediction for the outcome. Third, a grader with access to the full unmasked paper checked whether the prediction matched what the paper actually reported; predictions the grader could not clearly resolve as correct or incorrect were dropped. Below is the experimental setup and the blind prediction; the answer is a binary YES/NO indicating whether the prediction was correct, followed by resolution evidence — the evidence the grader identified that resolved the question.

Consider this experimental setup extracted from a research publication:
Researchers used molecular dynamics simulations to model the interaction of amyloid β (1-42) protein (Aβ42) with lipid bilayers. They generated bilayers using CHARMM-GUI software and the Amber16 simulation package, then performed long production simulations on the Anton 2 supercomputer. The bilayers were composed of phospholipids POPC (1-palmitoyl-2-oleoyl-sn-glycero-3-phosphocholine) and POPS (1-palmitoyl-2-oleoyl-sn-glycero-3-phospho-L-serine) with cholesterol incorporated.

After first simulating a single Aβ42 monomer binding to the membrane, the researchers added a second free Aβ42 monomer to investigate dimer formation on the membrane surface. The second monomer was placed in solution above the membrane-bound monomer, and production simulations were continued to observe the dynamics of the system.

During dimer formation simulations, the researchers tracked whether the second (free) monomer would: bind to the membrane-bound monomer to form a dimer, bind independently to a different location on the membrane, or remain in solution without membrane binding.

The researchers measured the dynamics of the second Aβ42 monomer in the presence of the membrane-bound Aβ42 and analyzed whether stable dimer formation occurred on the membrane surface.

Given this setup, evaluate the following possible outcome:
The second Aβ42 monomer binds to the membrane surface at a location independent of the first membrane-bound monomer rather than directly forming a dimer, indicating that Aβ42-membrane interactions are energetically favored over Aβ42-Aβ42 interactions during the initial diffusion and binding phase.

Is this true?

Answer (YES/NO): NO